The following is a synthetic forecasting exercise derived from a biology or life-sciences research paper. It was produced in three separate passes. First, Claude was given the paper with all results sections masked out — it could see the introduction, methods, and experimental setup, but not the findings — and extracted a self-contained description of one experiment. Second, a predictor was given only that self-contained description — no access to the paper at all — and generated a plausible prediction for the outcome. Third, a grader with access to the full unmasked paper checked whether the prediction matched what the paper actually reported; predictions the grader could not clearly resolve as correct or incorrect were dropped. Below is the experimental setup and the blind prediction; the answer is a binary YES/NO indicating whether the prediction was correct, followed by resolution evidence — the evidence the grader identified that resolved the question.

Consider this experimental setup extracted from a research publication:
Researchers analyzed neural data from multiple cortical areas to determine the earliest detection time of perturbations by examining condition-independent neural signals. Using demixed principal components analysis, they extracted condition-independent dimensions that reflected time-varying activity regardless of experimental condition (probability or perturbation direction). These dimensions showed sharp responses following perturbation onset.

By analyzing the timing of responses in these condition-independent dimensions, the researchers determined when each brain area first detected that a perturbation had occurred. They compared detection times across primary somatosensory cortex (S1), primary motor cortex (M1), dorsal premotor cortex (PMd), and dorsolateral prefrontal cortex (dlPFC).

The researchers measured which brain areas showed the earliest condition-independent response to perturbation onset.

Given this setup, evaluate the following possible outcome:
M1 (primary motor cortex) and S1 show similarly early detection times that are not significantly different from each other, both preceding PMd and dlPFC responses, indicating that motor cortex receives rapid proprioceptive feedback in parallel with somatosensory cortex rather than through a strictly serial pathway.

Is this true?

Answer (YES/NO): NO